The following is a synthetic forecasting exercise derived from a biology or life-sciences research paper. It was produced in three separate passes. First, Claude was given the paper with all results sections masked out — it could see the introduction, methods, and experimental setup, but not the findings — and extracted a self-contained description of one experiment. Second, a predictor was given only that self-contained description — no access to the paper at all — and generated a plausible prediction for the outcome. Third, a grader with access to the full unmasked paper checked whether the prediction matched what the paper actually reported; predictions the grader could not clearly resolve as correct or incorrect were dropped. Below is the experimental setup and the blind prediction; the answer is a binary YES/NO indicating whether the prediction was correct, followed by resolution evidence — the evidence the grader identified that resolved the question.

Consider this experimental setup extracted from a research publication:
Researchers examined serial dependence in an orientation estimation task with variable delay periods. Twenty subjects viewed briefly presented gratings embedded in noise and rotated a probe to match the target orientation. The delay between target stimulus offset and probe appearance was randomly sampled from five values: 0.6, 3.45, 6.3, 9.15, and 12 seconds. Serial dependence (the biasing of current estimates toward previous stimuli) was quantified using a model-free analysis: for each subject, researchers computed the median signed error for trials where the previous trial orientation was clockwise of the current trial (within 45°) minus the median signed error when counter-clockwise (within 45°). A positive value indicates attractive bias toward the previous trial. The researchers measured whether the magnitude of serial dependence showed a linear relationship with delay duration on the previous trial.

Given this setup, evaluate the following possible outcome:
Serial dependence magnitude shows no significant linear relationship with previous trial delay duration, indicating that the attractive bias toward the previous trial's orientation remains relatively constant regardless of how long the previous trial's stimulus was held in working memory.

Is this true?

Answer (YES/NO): YES